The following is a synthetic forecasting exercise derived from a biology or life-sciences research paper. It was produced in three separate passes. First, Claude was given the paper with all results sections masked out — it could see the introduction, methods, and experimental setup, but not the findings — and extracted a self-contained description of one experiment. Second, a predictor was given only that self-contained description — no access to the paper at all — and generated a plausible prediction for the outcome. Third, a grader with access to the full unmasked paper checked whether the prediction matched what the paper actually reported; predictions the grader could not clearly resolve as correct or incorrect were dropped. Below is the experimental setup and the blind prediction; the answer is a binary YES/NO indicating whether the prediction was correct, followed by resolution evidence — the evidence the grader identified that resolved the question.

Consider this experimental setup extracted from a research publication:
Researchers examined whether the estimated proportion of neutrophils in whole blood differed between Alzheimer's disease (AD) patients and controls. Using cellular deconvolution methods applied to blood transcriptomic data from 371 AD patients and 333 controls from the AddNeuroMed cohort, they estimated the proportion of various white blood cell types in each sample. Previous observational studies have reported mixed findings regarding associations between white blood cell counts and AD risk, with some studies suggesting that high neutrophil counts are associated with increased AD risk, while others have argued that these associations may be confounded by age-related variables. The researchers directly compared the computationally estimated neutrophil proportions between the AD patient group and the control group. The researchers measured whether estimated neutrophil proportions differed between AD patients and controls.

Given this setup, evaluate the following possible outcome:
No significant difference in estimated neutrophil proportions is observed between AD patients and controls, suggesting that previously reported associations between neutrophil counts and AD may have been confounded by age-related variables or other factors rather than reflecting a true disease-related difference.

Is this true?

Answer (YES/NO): NO